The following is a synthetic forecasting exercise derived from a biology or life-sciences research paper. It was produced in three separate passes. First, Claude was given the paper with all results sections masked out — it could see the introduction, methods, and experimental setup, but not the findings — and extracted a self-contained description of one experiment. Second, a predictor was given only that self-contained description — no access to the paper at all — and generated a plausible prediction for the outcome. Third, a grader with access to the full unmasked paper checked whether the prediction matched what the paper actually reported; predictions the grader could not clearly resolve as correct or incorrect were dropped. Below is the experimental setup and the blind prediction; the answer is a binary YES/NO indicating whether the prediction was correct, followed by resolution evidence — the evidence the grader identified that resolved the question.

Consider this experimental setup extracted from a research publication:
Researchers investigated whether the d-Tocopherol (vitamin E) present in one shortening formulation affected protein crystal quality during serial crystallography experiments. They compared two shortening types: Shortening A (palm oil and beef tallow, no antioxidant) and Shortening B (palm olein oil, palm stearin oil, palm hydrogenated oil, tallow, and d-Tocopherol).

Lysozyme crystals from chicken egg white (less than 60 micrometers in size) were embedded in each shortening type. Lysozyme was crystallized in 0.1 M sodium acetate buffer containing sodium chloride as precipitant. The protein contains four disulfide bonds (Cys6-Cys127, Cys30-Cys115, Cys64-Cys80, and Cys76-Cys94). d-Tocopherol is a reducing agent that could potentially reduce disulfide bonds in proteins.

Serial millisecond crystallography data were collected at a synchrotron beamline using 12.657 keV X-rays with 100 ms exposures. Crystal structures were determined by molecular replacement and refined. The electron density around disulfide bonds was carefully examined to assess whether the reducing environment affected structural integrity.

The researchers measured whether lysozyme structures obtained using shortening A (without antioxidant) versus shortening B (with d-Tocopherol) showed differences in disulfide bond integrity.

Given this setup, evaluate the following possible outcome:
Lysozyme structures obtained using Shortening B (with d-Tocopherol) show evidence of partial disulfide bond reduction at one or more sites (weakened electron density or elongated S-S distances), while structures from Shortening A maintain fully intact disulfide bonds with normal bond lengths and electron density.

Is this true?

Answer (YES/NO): YES